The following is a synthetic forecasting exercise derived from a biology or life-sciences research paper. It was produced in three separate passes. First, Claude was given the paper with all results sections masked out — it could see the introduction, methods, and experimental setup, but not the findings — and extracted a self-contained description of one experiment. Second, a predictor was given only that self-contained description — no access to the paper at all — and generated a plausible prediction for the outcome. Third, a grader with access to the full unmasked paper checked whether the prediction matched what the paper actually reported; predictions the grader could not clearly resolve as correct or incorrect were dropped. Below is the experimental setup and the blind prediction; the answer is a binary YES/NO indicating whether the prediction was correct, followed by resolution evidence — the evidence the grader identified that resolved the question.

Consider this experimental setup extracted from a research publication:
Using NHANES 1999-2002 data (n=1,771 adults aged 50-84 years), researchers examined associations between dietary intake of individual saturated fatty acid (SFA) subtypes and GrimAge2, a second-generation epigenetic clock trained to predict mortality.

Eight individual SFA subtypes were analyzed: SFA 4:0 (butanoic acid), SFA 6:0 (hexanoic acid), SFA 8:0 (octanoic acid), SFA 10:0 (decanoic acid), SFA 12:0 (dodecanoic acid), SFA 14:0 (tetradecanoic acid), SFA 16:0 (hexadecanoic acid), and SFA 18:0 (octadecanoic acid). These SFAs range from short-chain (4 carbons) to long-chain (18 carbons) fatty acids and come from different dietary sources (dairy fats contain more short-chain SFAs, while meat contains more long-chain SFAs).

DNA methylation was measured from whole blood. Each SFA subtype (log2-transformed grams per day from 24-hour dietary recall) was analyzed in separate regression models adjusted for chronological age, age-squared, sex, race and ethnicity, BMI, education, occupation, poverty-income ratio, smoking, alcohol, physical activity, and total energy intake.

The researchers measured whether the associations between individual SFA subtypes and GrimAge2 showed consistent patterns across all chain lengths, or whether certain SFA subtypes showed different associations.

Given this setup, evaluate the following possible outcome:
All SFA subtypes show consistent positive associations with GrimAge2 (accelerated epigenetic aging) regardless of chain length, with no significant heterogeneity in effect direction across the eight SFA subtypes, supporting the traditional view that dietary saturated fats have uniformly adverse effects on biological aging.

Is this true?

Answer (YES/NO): NO